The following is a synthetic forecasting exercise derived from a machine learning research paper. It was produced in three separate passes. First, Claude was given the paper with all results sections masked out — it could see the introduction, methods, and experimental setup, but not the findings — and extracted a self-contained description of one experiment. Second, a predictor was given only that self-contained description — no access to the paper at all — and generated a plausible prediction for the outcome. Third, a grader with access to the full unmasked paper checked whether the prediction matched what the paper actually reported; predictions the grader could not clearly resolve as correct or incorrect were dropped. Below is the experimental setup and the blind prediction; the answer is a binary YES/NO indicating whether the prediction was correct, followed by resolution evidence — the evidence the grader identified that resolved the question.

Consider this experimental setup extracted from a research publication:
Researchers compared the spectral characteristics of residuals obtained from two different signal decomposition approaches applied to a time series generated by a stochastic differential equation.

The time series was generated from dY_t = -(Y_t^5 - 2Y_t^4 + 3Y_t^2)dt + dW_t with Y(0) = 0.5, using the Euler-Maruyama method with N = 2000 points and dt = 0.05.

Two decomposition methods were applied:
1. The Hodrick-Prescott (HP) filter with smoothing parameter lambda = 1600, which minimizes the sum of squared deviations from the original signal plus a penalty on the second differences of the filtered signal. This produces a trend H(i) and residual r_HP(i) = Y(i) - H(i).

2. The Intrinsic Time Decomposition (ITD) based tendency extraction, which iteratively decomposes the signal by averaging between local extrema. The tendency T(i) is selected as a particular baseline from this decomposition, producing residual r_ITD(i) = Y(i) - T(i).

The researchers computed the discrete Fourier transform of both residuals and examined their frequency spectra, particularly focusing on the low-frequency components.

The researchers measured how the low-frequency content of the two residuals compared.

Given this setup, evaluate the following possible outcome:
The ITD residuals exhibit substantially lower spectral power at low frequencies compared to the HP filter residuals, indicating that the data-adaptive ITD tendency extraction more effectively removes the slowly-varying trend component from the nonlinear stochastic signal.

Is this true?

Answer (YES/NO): NO